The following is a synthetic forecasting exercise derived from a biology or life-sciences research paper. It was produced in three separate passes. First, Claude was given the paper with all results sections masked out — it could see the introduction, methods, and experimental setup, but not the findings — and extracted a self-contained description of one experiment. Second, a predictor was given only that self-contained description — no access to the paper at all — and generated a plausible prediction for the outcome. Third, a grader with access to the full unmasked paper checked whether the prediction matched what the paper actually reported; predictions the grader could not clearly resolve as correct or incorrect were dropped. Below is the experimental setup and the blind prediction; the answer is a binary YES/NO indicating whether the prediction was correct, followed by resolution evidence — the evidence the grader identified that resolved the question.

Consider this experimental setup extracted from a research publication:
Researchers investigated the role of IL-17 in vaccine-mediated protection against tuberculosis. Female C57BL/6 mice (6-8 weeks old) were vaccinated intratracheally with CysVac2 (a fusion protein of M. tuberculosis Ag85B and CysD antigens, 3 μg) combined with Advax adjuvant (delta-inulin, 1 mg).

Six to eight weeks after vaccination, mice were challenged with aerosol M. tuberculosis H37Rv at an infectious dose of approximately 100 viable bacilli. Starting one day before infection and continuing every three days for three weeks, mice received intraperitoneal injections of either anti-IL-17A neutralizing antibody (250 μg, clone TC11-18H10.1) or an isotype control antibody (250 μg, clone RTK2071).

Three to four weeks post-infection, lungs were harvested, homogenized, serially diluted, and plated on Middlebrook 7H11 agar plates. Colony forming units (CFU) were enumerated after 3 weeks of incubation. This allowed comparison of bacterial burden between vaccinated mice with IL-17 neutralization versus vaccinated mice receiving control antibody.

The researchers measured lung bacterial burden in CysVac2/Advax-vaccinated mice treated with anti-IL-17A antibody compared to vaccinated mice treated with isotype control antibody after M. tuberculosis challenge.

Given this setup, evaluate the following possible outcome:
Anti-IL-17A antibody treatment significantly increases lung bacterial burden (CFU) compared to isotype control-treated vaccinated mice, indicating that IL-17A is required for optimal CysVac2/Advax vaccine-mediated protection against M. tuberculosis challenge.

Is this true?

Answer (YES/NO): YES